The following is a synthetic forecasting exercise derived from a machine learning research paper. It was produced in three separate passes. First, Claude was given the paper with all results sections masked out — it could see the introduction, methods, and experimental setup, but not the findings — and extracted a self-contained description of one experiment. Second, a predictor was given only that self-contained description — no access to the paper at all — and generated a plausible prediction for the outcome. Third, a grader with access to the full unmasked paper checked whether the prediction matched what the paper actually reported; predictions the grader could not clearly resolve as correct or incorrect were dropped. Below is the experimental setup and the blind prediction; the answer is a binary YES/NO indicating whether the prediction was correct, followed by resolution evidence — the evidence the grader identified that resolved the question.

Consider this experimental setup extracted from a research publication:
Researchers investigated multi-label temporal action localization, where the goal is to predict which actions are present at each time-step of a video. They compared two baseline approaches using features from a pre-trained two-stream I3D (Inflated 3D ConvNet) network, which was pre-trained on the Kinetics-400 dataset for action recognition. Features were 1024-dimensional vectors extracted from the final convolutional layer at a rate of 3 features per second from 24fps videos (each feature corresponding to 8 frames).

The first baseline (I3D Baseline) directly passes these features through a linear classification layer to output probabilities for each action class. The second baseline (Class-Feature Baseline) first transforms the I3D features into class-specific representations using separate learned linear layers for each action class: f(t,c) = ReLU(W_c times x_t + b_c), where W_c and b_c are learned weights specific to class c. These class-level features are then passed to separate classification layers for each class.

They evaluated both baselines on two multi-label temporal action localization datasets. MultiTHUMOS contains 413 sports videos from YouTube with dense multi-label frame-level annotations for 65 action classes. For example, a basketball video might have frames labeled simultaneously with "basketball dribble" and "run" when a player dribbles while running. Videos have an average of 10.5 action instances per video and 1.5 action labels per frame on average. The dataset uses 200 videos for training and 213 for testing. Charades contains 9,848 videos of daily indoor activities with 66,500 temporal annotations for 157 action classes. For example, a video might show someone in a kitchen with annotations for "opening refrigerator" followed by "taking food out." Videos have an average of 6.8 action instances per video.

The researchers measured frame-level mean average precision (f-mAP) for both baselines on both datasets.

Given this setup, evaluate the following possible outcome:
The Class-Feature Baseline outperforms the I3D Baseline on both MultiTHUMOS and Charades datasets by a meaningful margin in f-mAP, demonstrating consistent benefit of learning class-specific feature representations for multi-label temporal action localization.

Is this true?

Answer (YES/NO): NO